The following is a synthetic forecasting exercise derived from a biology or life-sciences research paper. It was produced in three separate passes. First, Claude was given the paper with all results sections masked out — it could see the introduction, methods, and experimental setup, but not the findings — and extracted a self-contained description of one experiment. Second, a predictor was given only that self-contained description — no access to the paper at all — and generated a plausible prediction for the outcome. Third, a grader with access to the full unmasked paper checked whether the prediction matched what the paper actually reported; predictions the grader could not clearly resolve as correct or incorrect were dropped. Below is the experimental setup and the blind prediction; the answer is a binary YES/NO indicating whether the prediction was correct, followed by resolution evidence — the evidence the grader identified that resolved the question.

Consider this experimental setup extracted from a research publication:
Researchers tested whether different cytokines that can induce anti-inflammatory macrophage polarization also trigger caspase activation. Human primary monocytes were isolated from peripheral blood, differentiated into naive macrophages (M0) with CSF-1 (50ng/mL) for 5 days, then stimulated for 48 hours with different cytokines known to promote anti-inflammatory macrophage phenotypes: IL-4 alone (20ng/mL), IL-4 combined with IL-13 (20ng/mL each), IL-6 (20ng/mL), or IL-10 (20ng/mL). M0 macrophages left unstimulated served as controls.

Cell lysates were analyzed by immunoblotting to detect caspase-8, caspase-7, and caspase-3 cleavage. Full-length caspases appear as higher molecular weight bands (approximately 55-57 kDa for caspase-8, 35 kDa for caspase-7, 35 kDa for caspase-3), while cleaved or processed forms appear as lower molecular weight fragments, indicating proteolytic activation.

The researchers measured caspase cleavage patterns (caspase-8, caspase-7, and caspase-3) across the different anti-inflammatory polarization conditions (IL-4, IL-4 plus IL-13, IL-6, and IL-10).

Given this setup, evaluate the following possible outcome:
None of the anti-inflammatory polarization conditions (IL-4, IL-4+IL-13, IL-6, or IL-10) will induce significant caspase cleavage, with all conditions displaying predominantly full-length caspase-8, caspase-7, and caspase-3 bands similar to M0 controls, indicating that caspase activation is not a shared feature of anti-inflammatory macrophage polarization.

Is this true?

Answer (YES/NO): NO